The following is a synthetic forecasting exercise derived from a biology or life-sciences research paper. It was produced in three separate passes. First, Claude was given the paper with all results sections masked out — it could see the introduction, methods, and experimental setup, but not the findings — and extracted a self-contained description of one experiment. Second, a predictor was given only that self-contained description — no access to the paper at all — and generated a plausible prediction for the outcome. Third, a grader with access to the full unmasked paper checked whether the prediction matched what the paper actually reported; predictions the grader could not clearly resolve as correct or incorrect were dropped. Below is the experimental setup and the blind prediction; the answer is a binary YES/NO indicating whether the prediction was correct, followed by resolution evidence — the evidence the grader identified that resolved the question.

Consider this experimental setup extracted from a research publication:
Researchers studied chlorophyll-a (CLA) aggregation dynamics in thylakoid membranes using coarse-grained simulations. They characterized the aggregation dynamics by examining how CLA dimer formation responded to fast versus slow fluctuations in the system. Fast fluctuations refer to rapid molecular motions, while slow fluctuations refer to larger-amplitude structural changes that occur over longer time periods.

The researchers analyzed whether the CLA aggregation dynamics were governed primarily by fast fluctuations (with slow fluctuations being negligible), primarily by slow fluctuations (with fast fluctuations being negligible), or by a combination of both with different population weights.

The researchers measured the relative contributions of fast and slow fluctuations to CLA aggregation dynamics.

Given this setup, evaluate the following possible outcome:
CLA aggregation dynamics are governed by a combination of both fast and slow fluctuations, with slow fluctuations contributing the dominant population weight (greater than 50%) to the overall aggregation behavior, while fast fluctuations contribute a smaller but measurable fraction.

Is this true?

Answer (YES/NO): NO